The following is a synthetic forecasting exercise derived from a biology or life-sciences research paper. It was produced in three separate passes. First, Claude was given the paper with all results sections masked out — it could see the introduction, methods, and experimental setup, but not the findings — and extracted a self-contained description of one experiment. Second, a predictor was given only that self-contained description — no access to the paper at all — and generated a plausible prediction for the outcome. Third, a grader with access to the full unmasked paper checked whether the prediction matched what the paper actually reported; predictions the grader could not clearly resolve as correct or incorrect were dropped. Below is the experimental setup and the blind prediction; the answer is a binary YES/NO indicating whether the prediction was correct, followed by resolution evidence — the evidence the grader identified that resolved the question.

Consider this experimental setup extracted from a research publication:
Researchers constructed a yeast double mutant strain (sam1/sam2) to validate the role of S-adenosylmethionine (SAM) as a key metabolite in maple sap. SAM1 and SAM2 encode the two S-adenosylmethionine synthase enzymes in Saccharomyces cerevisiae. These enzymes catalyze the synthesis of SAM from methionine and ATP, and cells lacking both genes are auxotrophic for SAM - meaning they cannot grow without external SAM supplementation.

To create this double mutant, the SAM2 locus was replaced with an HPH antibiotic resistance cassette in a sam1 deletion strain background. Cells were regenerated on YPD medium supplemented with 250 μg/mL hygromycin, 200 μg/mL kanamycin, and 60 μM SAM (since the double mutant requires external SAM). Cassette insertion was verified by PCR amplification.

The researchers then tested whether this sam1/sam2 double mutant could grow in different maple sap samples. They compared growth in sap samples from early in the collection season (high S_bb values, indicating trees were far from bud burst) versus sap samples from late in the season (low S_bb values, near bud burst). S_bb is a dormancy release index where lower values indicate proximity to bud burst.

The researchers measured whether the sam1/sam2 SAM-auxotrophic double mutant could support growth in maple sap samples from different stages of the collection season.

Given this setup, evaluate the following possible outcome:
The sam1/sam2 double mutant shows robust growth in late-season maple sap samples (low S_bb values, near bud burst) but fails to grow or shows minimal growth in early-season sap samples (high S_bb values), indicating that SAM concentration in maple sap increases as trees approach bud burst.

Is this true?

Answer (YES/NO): NO